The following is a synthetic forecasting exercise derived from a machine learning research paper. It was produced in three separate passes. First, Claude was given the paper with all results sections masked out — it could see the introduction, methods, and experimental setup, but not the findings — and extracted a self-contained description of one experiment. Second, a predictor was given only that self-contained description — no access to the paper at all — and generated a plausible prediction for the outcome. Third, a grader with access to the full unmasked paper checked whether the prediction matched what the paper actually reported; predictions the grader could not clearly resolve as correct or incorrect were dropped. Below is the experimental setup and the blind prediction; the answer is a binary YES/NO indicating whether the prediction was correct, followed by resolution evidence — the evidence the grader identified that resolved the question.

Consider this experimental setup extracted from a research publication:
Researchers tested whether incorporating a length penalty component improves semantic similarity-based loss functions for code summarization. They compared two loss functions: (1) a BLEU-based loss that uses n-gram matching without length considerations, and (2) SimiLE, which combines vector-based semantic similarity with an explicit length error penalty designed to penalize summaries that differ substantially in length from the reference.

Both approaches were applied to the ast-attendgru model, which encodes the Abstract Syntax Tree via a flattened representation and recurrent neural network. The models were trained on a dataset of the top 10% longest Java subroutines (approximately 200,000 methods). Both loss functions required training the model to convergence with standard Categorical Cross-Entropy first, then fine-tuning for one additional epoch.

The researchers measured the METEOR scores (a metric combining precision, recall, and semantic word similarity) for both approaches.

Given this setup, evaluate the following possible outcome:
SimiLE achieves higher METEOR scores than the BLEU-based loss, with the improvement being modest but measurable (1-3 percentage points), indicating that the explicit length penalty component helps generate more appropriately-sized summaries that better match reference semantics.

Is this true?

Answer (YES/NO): NO